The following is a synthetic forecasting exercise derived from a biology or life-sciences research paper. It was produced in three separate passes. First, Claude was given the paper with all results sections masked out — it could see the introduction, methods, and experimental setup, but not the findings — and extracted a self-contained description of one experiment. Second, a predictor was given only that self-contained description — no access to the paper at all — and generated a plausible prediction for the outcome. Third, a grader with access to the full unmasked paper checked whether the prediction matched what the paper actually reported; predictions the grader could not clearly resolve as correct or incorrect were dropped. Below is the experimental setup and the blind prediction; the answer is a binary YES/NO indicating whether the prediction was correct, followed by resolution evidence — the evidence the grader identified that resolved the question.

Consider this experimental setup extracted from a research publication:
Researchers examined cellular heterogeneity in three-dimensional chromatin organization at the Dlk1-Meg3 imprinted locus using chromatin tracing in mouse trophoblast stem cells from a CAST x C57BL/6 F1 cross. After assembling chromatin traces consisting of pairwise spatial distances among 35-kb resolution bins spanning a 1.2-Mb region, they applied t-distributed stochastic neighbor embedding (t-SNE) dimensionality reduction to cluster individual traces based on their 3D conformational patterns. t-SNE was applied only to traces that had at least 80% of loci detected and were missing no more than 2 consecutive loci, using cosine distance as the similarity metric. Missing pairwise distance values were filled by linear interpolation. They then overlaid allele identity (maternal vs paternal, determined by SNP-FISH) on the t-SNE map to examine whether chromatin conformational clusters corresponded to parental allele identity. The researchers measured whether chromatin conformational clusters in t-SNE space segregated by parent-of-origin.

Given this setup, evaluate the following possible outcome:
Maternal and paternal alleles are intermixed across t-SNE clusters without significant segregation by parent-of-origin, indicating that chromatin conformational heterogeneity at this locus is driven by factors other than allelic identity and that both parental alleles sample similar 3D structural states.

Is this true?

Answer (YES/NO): NO